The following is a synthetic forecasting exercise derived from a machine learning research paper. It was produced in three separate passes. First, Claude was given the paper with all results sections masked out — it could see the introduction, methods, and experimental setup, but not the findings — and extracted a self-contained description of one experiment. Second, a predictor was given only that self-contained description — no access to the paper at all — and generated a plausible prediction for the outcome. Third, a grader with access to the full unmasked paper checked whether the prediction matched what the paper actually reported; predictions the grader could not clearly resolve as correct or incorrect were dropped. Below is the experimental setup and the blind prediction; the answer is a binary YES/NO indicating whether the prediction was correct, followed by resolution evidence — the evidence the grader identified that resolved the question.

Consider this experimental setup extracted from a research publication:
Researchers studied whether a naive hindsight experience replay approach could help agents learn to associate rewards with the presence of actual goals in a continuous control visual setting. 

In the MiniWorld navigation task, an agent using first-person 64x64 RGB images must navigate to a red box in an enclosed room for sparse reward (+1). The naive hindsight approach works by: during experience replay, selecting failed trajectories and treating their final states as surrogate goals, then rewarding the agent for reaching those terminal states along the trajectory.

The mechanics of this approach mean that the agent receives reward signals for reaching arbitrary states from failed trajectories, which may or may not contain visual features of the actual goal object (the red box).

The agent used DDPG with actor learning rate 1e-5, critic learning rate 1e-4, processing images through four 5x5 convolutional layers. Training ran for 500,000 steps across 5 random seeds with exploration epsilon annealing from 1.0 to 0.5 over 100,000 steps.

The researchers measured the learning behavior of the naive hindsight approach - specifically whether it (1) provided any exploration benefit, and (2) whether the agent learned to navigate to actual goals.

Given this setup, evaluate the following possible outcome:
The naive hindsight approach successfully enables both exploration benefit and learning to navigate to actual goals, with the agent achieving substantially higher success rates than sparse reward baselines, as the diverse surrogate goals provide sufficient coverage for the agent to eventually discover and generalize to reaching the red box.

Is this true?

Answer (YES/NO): NO